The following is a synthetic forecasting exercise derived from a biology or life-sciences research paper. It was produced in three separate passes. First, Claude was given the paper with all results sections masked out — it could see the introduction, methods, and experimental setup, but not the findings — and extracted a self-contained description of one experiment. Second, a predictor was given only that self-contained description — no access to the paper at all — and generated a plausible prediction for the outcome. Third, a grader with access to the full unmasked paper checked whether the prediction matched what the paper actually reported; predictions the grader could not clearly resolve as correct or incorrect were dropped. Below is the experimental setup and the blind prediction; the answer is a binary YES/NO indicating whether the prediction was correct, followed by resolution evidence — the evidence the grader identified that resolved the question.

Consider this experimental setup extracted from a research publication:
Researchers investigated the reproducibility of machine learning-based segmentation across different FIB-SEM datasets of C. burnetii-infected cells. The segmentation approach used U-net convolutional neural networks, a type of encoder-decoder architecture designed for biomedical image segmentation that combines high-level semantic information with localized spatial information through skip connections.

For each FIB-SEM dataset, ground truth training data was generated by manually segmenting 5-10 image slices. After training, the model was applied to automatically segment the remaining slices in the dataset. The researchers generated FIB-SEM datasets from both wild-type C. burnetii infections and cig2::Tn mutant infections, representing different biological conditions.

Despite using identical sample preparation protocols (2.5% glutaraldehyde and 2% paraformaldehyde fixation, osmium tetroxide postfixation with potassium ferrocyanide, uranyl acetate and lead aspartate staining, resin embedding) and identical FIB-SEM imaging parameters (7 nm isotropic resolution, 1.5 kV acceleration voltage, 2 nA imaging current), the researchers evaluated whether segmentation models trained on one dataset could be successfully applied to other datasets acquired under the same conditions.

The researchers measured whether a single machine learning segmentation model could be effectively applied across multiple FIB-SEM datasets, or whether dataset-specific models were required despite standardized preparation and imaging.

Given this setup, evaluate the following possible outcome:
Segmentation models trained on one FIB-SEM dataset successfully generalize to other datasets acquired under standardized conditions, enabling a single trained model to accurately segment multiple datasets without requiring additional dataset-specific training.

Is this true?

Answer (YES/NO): NO